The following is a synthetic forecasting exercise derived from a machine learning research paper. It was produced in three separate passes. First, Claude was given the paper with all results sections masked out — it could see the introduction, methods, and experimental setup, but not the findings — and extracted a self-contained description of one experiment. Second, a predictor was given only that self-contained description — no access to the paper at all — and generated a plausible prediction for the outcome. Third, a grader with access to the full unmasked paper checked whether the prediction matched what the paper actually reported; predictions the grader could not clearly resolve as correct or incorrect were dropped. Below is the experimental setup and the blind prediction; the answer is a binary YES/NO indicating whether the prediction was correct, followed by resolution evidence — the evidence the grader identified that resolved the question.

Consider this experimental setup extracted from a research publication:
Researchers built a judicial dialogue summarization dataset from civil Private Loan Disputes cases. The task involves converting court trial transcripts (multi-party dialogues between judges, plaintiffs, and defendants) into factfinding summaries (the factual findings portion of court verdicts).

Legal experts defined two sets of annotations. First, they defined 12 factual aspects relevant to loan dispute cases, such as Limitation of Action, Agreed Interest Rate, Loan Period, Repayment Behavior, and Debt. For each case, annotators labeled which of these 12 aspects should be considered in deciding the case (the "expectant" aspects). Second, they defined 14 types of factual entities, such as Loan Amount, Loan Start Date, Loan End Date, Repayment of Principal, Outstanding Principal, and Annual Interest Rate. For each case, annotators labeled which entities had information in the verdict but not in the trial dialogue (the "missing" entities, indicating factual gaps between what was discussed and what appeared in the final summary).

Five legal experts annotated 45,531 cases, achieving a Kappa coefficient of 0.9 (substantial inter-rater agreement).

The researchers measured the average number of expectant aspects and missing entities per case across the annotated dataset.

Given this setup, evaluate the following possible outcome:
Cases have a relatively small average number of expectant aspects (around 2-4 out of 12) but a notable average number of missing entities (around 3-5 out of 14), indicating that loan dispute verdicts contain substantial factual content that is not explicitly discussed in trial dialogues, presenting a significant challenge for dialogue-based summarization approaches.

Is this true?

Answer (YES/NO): NO